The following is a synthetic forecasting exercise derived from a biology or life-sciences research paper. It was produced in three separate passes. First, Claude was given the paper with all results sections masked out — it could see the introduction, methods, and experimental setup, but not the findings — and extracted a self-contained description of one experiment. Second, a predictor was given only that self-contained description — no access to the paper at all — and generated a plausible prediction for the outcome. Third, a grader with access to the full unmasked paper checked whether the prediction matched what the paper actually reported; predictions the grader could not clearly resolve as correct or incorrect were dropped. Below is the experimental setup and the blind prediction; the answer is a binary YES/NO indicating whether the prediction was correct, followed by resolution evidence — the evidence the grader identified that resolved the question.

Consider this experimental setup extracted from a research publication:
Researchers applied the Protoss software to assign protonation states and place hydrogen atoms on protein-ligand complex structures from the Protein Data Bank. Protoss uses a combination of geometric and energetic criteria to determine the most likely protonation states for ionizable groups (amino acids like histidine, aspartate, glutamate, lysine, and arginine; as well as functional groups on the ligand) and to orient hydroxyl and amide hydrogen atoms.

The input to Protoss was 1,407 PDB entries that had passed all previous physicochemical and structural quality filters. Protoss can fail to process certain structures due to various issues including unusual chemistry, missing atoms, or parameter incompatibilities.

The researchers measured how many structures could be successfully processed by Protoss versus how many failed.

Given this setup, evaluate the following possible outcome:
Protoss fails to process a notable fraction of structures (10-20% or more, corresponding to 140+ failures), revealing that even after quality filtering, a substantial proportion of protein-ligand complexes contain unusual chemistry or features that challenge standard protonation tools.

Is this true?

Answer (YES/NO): NO